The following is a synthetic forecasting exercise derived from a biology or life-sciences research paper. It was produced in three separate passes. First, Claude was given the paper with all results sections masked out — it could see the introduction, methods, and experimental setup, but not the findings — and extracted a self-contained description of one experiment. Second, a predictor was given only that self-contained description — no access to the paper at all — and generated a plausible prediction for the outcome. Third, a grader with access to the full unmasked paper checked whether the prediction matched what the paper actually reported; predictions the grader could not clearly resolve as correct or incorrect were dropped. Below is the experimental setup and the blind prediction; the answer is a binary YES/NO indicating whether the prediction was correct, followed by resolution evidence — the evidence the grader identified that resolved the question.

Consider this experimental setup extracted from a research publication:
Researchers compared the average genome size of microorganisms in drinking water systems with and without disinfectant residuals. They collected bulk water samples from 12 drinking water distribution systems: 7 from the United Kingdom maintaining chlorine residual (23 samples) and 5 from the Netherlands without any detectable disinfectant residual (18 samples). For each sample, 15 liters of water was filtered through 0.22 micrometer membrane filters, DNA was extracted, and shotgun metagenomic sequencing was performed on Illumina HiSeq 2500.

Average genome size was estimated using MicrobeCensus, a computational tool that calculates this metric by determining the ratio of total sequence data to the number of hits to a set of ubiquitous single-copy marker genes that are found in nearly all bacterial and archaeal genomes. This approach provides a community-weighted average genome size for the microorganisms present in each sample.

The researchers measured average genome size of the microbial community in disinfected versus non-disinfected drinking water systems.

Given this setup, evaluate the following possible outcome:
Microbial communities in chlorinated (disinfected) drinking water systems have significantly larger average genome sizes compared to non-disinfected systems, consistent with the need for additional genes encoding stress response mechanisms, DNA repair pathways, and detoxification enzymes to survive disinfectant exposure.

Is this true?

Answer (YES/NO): NO